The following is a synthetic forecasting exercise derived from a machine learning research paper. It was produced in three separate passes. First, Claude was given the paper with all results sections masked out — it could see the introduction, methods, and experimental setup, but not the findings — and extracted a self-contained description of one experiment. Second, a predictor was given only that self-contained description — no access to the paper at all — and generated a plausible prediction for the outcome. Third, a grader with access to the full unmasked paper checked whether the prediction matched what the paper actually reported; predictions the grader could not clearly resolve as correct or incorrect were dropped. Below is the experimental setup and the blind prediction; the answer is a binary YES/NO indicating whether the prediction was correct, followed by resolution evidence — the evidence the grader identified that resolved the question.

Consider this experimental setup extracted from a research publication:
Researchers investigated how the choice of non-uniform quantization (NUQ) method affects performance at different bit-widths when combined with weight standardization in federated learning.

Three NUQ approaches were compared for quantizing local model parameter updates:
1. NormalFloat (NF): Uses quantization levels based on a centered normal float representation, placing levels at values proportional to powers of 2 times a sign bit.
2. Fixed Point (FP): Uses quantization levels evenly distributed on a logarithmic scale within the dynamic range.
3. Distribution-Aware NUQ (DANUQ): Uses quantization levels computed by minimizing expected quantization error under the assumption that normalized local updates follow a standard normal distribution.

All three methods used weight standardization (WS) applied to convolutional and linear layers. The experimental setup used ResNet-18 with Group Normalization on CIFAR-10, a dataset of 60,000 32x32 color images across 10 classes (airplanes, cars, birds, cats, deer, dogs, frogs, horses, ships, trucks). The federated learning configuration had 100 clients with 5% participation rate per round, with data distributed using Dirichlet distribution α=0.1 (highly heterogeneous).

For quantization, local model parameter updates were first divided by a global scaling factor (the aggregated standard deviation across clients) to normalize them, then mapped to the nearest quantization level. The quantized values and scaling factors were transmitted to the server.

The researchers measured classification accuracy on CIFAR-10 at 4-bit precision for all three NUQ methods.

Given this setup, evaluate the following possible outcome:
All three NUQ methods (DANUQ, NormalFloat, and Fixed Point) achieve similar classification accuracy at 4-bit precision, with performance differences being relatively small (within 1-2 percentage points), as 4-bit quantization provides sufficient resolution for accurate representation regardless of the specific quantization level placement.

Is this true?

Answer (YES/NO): YES